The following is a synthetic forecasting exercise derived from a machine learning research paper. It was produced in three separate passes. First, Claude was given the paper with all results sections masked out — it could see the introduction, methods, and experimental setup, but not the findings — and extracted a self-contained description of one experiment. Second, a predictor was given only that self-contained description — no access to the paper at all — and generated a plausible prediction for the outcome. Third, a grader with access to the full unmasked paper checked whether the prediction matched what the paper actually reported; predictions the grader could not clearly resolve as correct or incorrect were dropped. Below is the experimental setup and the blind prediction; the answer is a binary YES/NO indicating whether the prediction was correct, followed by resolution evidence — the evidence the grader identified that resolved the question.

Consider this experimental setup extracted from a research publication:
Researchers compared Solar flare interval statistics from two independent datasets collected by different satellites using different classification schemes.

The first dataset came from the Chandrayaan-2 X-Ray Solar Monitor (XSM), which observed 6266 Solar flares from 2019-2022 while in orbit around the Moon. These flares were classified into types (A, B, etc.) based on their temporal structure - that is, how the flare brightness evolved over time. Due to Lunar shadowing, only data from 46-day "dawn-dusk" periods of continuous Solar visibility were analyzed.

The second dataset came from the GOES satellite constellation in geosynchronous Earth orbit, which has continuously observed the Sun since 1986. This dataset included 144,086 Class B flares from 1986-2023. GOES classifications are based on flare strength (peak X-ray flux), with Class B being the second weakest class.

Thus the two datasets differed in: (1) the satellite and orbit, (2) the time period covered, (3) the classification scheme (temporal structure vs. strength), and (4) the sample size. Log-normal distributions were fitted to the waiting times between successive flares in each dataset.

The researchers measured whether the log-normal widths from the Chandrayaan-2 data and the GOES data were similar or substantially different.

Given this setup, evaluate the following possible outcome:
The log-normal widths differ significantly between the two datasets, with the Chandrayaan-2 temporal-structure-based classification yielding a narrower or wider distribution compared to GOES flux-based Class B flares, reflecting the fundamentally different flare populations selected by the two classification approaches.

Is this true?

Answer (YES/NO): NO